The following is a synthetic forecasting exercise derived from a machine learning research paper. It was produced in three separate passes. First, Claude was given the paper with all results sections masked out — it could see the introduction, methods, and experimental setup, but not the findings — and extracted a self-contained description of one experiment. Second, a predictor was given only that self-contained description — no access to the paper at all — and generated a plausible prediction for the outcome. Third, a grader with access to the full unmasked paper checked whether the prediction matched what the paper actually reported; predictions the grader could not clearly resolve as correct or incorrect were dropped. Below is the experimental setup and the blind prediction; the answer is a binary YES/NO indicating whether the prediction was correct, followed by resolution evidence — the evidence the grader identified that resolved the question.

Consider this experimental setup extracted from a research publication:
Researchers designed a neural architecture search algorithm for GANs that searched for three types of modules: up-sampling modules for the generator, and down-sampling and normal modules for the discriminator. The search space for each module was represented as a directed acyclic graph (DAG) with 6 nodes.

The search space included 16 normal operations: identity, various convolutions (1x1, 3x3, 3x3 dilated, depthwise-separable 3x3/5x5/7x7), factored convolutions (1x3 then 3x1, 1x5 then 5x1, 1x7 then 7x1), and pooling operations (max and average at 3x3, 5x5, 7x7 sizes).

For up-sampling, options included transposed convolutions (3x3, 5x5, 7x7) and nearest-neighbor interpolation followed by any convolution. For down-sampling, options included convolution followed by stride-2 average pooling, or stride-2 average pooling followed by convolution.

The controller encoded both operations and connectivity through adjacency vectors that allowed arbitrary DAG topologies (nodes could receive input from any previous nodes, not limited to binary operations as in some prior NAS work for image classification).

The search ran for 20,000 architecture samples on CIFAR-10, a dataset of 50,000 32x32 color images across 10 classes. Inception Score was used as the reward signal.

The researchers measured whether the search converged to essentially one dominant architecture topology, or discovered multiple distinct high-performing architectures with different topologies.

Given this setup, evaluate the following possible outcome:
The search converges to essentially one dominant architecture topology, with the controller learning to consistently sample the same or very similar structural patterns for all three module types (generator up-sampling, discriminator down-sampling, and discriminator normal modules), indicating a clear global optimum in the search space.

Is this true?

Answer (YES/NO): NO